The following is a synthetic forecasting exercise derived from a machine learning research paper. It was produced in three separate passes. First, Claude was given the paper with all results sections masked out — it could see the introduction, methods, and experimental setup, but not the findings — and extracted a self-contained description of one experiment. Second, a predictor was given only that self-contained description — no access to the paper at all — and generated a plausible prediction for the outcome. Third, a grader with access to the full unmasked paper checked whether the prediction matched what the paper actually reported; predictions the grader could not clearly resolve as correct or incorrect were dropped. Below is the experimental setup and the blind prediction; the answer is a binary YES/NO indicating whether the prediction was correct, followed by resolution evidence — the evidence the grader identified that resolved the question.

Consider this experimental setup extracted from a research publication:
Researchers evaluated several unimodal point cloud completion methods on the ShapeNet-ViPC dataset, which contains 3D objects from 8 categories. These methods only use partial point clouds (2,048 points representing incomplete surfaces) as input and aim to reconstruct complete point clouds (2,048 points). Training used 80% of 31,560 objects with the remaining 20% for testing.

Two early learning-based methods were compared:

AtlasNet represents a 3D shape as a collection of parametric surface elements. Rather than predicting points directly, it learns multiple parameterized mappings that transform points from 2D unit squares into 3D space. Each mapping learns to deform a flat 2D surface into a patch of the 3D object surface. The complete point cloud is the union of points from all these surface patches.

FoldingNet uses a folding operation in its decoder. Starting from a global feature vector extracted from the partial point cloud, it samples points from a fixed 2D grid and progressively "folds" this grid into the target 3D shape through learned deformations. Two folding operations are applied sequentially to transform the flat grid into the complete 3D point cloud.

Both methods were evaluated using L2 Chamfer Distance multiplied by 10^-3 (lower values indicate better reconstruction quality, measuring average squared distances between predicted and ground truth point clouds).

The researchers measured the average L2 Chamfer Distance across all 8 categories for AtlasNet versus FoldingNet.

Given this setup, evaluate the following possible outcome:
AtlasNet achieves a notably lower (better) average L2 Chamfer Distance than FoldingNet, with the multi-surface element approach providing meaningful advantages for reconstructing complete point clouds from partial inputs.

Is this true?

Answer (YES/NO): NO